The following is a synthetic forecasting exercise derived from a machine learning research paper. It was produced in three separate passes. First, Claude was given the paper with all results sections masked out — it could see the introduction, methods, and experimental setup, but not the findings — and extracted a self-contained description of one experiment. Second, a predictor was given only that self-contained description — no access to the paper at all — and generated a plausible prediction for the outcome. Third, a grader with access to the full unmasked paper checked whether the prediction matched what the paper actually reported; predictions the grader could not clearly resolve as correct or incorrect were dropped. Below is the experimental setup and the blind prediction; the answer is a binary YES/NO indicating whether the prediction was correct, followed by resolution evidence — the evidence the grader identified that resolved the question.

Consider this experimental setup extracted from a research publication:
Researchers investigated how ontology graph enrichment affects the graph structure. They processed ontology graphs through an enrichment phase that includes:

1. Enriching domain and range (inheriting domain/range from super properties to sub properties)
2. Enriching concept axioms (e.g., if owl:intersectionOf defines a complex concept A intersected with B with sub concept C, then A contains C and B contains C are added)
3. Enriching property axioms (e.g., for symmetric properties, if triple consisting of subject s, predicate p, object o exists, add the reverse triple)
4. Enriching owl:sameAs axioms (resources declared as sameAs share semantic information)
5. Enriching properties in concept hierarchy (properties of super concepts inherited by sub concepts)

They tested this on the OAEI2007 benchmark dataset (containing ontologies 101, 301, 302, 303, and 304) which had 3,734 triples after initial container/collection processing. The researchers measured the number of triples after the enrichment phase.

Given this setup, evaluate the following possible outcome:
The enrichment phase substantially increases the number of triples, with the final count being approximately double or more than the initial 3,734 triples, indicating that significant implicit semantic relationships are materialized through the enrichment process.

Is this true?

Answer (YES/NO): NO